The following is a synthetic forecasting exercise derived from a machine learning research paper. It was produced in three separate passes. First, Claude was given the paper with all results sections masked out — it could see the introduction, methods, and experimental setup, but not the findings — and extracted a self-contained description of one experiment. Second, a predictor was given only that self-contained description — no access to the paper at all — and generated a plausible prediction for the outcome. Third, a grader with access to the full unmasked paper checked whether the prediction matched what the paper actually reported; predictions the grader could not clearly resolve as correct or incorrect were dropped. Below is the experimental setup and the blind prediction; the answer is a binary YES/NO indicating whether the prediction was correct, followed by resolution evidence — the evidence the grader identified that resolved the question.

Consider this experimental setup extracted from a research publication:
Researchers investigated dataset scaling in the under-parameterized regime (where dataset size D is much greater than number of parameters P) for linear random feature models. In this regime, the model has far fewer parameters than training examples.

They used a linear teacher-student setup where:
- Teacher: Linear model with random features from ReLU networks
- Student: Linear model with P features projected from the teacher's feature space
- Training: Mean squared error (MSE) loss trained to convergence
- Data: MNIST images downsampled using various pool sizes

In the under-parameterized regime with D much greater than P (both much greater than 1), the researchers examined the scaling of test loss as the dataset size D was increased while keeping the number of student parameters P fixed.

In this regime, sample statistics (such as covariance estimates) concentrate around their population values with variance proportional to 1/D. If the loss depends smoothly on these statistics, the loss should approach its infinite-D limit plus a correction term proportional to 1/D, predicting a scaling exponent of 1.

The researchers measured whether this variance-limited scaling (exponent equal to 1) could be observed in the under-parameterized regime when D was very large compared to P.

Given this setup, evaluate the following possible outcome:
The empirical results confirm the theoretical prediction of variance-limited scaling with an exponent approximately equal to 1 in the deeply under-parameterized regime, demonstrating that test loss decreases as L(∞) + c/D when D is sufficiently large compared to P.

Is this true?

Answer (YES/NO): YES